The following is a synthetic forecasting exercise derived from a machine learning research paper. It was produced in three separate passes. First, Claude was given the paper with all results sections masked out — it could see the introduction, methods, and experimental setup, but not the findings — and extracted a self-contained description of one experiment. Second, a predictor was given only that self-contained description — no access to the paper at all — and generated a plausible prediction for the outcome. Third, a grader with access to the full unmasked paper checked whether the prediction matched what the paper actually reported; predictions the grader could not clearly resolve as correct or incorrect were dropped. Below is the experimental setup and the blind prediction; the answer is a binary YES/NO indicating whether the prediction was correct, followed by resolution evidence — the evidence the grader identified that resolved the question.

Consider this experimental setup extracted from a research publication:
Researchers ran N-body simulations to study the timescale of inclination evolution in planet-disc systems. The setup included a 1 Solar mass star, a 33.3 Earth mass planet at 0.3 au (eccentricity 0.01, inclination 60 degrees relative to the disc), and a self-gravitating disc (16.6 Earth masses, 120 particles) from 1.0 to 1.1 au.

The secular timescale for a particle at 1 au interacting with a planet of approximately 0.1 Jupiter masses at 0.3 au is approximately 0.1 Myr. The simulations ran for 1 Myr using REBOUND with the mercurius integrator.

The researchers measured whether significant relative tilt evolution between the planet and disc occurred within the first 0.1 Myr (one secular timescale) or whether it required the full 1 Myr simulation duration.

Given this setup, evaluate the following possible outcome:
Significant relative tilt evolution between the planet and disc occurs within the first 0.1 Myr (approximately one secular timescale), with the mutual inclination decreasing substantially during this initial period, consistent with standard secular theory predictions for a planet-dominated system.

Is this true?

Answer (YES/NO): NO